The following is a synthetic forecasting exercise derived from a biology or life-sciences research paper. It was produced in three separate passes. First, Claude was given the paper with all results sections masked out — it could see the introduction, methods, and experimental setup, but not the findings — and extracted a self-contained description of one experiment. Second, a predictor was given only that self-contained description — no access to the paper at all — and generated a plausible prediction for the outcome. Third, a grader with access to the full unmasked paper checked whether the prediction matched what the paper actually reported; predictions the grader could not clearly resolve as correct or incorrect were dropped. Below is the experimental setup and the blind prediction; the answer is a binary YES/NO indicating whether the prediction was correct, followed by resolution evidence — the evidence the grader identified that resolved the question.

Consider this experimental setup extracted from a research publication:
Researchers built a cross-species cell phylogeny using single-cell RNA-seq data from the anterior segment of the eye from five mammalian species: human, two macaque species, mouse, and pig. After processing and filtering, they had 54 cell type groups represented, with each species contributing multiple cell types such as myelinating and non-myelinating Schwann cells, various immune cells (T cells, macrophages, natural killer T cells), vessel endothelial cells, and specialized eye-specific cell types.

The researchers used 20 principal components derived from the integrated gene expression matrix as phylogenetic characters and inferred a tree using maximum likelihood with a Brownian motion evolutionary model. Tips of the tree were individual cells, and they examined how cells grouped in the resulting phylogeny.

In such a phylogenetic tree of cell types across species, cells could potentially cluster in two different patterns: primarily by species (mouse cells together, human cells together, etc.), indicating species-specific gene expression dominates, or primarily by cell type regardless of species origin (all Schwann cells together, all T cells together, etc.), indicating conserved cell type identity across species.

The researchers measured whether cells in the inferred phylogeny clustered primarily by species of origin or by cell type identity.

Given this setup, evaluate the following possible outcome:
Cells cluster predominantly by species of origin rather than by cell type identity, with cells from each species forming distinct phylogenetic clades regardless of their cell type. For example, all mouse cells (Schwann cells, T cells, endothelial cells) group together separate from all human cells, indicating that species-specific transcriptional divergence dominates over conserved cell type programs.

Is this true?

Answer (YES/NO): NO